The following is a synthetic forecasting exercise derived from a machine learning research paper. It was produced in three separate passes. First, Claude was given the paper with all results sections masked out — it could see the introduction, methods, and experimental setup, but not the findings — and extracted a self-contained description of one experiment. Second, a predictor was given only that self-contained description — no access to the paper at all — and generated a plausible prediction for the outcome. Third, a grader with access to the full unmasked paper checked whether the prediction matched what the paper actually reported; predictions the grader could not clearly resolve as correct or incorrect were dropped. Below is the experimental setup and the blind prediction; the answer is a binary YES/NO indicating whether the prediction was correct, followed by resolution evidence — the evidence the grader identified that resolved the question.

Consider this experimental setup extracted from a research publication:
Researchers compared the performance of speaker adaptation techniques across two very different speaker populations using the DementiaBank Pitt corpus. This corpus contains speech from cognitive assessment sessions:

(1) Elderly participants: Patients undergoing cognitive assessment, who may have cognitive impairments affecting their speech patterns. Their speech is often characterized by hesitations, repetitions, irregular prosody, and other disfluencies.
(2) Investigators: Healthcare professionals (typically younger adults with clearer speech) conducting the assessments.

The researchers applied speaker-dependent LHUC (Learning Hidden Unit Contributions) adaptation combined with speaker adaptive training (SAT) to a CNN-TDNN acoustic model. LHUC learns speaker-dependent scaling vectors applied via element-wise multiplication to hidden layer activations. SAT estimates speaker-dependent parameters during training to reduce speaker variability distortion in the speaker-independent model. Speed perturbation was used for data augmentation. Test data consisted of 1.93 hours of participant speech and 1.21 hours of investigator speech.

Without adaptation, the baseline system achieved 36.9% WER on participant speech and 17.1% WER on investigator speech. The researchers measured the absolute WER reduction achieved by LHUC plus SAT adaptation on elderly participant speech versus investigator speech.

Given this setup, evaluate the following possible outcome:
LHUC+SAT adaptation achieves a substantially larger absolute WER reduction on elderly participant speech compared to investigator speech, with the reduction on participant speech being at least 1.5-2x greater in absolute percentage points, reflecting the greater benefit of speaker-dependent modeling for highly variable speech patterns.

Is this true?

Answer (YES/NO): YES